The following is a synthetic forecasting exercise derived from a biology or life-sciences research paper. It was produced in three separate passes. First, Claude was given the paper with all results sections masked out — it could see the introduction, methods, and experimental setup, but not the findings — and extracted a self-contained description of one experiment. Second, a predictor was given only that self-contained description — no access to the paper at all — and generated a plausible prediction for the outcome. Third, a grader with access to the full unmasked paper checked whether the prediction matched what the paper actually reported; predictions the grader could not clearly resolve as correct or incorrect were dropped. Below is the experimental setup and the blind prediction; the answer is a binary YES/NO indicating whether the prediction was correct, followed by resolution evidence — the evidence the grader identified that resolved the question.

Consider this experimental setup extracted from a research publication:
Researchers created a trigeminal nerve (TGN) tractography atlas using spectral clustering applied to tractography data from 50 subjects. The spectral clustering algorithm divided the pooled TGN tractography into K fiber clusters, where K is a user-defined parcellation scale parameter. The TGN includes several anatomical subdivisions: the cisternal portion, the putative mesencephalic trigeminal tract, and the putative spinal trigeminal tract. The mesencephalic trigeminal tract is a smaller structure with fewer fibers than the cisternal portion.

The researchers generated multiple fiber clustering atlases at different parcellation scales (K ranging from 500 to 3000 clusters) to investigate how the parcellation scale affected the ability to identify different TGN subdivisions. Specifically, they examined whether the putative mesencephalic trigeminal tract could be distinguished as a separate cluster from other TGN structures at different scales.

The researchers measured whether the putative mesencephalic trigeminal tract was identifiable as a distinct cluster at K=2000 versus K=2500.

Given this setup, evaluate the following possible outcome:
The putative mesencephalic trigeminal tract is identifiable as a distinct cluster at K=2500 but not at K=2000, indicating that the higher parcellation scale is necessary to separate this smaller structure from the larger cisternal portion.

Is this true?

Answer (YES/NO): YES